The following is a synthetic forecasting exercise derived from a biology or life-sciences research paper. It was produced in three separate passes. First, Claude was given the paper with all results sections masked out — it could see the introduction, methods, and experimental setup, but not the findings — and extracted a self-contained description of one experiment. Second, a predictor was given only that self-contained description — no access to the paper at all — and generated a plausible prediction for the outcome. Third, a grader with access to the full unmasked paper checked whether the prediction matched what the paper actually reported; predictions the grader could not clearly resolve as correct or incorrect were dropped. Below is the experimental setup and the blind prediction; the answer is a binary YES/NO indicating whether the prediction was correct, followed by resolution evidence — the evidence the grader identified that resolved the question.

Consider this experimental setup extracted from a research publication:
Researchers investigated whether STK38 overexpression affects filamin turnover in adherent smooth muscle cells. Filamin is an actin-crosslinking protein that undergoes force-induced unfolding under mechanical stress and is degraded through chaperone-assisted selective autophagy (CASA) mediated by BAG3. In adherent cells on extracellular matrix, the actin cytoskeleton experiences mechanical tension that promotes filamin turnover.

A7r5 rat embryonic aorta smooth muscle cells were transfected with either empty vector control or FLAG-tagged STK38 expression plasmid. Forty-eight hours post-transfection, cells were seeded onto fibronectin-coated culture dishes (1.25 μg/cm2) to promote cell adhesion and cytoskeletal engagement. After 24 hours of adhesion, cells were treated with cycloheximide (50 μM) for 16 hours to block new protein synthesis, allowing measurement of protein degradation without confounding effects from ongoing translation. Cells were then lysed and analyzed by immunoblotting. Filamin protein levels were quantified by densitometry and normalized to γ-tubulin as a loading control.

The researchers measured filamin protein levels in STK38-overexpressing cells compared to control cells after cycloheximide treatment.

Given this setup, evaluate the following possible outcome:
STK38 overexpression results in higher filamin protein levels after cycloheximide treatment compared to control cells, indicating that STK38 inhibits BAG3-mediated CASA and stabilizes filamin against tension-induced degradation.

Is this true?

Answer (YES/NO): YES